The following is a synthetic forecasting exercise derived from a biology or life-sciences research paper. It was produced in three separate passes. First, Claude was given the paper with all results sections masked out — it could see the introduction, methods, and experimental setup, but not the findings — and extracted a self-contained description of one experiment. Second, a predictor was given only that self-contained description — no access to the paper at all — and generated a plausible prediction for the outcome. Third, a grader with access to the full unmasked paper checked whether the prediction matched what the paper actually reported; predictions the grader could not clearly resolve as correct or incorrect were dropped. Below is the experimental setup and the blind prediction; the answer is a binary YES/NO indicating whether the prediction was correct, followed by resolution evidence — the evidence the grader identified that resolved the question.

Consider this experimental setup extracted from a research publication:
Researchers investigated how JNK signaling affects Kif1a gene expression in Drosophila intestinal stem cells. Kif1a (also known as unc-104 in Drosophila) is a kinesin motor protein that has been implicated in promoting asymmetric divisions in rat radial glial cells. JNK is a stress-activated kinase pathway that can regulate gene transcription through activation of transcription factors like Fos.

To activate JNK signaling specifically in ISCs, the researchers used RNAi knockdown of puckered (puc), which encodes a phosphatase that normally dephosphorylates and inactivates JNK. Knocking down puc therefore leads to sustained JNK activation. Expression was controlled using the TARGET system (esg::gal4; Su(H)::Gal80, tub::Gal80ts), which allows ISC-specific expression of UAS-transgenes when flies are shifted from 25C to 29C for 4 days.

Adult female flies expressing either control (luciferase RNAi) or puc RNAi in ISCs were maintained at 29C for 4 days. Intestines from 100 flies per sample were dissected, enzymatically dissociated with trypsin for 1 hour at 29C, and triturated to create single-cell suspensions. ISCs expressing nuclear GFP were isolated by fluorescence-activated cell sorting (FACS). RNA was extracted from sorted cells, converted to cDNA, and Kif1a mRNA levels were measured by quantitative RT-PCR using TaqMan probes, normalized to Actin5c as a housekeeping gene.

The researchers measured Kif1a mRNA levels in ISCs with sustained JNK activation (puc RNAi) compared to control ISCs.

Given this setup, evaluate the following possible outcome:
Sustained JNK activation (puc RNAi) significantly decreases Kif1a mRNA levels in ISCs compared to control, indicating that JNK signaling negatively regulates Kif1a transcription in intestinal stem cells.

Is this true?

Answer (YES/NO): YES